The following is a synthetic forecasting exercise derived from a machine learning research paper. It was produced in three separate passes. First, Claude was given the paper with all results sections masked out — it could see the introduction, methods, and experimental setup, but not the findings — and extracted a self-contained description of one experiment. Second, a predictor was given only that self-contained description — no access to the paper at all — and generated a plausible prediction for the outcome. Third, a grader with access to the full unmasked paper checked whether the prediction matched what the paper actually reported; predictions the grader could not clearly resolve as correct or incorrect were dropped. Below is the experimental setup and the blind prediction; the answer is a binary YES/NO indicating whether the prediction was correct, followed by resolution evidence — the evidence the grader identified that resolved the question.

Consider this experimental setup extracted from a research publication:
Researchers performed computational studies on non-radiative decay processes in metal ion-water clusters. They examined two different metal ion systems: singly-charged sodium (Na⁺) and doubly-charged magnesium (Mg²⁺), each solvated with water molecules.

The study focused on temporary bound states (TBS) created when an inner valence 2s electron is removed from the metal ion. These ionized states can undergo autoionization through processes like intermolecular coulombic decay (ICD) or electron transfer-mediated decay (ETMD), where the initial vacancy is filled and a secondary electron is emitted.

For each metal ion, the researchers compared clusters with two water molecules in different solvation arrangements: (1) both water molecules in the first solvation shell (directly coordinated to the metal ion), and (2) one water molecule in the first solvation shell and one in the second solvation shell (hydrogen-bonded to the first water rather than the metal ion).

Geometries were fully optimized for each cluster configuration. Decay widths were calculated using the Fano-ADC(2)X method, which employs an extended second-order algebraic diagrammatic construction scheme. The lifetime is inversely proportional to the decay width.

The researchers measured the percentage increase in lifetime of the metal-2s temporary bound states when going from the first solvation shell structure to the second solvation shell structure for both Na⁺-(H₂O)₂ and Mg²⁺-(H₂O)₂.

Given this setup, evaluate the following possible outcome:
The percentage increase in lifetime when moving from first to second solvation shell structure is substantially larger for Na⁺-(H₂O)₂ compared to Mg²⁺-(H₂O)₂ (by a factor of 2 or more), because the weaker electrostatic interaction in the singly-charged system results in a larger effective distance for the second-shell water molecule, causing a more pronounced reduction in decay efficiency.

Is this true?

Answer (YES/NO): YES